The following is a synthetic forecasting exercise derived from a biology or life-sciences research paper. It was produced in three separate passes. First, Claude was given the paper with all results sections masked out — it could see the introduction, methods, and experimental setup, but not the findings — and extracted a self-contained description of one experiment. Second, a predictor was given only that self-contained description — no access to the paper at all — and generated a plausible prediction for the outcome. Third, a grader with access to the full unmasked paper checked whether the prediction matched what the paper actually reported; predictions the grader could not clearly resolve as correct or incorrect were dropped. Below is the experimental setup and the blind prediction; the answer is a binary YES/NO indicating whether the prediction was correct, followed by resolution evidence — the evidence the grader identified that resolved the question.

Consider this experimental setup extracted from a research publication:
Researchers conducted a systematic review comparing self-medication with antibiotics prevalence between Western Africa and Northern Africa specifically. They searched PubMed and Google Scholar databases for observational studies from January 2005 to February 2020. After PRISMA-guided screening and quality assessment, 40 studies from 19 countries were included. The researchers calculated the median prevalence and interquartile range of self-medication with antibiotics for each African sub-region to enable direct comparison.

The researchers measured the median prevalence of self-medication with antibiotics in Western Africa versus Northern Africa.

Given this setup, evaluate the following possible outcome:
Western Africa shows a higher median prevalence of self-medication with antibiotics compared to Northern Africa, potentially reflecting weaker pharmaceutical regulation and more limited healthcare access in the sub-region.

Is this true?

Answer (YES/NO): YES